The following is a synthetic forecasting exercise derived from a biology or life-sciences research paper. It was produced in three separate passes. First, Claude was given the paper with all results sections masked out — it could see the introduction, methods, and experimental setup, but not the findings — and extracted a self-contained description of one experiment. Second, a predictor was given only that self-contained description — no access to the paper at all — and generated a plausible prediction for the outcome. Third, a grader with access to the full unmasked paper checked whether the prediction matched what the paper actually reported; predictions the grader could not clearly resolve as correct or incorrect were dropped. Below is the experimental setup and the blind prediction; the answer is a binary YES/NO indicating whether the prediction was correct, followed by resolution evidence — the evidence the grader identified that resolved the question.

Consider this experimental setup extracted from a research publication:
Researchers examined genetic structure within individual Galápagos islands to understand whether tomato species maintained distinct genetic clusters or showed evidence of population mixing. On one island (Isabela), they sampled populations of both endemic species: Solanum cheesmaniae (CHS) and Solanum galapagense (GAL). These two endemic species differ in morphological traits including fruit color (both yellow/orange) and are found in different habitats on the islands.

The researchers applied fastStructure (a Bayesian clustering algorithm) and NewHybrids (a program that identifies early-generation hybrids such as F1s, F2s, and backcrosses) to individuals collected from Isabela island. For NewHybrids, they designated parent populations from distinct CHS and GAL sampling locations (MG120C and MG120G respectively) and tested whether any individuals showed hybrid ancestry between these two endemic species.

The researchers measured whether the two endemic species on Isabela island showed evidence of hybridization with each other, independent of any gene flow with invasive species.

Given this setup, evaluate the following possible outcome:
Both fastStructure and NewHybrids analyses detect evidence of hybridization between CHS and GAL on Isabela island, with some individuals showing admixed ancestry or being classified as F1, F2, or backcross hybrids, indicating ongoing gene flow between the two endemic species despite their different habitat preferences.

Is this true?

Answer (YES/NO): YES